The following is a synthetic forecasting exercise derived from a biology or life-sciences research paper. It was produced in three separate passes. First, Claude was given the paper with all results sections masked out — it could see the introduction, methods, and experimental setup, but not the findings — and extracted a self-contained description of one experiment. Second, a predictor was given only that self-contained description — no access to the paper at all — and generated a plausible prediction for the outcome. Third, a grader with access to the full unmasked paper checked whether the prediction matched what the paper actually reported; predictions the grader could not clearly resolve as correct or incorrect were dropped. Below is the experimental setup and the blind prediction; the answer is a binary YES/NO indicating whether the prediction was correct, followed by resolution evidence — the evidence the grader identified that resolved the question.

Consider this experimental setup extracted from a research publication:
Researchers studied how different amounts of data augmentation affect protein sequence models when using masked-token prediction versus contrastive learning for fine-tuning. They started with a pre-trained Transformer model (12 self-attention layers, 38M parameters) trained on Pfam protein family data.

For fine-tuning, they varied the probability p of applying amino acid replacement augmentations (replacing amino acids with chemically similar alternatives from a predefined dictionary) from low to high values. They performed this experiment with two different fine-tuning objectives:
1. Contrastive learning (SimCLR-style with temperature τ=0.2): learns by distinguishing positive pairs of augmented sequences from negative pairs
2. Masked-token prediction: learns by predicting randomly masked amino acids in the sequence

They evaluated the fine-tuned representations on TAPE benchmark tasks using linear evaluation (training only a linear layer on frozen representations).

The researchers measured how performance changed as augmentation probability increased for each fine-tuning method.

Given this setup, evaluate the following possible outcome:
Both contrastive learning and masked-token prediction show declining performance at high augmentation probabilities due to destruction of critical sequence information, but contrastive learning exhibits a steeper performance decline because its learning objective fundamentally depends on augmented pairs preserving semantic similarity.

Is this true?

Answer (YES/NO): NO